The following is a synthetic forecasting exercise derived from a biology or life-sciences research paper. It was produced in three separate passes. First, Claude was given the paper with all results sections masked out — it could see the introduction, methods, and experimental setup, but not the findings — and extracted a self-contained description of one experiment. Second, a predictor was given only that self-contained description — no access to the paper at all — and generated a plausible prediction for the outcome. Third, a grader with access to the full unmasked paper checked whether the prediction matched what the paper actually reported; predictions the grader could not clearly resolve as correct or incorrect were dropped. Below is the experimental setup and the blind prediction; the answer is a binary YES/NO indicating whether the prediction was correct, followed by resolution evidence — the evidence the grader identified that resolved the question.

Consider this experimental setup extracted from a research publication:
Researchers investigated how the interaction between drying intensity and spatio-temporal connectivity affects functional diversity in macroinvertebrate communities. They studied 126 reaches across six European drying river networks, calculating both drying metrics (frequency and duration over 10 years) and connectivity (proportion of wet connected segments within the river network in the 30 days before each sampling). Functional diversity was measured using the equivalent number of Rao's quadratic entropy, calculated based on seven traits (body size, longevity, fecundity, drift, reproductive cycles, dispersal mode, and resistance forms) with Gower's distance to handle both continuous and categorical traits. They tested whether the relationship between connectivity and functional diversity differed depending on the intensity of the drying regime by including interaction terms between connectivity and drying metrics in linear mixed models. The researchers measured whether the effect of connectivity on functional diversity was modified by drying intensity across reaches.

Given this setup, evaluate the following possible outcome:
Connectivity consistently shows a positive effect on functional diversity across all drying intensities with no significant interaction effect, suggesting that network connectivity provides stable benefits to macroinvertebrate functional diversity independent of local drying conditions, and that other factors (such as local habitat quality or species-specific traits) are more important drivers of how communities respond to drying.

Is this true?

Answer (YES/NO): NO